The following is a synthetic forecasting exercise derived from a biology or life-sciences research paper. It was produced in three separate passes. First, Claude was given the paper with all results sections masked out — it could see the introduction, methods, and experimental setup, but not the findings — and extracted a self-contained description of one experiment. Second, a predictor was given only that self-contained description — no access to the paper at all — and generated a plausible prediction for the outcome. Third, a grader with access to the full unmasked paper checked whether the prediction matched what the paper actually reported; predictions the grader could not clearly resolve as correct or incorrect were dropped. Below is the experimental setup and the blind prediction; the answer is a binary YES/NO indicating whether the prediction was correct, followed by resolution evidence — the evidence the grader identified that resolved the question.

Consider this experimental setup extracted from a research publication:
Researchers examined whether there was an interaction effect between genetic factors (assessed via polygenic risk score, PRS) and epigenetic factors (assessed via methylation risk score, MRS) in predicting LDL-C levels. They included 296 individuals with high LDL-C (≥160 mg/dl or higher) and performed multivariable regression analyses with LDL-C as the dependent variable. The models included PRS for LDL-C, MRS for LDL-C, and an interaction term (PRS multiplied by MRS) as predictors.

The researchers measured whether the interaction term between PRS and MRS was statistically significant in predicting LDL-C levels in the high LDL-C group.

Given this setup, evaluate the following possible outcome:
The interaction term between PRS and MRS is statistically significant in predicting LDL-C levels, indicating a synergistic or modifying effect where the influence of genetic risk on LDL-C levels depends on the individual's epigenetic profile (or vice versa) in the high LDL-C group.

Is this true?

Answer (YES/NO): NO